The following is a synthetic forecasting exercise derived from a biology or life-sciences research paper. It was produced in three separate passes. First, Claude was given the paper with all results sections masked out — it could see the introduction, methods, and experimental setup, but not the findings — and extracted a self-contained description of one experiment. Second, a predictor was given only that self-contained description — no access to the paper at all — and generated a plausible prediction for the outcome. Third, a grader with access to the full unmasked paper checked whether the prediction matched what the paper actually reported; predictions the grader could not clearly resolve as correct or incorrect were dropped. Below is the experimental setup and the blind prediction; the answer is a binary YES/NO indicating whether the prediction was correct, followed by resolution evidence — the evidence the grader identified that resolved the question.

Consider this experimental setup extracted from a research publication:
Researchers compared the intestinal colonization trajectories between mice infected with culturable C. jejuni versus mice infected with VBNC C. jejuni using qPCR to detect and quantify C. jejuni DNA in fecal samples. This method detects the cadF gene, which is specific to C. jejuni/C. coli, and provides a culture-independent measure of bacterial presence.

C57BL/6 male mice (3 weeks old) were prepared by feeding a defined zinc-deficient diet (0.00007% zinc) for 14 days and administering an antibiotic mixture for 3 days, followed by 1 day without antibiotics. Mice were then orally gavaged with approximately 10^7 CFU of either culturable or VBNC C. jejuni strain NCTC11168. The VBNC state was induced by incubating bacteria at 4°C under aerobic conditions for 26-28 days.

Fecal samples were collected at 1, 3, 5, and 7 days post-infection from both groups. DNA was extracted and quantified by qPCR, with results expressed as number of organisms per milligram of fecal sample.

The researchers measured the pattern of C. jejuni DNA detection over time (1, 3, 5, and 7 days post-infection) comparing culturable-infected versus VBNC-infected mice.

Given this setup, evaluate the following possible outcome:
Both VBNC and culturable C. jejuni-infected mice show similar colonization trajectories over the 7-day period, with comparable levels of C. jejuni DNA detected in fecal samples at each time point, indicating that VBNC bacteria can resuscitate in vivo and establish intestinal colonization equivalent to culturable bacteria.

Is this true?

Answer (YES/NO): NO